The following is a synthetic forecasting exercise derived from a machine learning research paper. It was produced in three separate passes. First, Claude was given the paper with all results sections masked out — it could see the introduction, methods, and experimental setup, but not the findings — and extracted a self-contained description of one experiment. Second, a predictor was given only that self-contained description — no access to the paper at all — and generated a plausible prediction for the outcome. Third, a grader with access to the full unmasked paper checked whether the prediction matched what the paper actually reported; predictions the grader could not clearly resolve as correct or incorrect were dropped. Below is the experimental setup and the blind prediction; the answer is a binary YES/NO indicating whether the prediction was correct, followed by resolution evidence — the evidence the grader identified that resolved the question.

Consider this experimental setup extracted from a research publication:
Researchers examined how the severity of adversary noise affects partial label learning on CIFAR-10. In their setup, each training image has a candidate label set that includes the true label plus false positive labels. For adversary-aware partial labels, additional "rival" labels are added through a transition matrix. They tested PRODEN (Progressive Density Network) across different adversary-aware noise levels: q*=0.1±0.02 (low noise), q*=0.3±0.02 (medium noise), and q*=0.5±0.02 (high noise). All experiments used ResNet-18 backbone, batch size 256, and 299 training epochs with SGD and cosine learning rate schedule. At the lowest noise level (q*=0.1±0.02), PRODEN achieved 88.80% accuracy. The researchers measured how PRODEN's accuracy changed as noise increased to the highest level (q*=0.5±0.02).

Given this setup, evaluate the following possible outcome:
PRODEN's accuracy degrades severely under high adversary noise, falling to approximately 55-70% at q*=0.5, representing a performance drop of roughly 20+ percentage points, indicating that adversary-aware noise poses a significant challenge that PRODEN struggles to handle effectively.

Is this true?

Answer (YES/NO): NO